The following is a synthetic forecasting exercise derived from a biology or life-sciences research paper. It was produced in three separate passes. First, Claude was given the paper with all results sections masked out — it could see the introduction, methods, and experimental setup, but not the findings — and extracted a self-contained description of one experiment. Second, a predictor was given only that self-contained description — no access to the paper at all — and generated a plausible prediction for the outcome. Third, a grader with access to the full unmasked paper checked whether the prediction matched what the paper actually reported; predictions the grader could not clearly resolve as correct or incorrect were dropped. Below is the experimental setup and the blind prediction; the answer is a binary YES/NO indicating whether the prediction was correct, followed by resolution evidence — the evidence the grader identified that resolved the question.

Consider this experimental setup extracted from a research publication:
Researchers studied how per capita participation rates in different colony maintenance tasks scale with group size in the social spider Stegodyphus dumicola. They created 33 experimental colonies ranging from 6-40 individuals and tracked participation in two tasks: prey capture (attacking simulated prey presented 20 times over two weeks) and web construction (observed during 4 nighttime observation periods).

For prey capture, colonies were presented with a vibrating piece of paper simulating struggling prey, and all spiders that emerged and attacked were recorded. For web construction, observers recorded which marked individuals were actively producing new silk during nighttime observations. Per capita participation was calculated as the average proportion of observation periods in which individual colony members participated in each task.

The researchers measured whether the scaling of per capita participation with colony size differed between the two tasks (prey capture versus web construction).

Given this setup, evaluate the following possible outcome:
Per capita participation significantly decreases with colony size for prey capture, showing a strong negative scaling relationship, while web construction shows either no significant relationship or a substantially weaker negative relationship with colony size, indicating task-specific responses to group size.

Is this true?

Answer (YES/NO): YES